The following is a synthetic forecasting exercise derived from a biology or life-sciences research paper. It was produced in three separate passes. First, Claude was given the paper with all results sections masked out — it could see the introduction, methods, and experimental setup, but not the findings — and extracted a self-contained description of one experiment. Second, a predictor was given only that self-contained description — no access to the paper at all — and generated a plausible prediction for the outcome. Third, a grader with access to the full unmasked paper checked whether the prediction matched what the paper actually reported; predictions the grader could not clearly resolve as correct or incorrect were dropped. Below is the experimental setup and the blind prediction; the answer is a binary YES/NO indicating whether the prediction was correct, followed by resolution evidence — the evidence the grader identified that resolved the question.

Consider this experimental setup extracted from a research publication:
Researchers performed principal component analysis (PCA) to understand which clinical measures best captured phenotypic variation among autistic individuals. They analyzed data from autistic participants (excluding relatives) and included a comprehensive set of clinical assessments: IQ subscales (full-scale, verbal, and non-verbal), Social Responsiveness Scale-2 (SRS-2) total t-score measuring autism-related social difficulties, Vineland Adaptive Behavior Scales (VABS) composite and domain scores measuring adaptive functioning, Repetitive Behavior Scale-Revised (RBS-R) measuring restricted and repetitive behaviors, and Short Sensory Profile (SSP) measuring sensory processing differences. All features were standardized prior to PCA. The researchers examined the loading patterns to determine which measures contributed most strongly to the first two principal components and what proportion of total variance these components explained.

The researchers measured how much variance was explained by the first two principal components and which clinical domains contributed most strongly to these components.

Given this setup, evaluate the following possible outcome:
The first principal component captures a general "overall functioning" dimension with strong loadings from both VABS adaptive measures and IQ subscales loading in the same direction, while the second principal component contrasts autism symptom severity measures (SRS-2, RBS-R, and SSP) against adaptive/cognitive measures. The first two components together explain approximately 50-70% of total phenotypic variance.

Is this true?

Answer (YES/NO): NO